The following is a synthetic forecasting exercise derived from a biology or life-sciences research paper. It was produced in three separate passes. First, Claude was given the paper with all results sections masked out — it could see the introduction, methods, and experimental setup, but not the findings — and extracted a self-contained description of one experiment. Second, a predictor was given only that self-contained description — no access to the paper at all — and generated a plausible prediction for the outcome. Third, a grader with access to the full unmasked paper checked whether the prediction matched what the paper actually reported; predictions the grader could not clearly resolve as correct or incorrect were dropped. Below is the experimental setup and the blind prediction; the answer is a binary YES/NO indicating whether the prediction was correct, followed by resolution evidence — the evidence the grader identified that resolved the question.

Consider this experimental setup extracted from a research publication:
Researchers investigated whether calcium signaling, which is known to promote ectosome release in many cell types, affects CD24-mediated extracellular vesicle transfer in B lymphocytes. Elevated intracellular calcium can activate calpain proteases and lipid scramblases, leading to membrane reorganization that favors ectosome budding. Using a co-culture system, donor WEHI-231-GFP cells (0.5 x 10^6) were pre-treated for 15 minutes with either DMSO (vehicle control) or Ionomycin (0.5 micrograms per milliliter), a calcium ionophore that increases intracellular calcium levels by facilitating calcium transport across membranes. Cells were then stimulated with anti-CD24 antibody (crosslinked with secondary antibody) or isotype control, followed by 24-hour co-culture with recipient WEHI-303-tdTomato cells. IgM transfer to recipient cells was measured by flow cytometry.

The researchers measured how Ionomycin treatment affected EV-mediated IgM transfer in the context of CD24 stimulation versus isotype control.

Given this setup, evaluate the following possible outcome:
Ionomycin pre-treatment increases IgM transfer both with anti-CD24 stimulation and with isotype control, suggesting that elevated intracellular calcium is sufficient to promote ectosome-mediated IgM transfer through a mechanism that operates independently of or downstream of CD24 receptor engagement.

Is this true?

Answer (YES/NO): NO